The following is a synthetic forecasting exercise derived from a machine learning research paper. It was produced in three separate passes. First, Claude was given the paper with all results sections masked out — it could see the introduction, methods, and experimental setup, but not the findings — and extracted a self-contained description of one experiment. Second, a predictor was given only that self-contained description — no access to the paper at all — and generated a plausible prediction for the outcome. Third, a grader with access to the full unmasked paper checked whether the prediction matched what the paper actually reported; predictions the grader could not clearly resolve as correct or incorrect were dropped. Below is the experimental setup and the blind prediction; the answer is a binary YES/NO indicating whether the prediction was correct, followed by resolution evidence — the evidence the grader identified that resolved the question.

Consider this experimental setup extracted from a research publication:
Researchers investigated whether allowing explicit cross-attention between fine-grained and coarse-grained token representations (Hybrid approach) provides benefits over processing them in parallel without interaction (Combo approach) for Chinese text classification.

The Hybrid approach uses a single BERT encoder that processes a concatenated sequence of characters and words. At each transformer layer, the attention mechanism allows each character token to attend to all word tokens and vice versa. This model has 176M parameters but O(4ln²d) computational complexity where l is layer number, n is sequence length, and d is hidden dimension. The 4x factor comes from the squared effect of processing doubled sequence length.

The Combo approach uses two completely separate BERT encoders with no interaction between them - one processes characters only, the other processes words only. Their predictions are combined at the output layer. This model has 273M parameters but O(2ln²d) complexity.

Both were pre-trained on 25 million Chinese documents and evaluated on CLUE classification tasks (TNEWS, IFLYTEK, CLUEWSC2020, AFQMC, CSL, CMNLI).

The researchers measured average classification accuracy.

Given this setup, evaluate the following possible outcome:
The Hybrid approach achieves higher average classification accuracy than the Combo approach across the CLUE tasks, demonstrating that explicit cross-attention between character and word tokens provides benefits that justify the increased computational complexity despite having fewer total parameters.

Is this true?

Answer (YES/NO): NO